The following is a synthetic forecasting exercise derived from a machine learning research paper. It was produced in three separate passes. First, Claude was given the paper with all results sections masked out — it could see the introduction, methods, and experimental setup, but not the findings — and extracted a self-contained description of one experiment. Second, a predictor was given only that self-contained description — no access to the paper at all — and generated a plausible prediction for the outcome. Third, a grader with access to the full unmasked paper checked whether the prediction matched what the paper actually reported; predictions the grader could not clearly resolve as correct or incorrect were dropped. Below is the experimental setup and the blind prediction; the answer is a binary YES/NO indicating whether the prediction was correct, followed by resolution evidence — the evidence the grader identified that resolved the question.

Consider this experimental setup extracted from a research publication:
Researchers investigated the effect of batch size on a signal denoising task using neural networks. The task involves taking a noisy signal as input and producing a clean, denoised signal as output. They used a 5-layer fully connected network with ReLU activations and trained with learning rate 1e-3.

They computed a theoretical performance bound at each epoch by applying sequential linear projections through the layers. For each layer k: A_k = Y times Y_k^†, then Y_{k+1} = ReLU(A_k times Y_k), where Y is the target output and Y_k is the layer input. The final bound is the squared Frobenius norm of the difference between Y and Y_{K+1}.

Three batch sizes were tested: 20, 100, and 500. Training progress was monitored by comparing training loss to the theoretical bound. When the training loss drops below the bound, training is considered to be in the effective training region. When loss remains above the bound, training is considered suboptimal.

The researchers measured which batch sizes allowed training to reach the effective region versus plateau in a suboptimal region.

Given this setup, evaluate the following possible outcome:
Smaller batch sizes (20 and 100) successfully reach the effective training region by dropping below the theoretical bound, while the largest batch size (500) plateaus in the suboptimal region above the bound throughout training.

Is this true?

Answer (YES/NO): YES